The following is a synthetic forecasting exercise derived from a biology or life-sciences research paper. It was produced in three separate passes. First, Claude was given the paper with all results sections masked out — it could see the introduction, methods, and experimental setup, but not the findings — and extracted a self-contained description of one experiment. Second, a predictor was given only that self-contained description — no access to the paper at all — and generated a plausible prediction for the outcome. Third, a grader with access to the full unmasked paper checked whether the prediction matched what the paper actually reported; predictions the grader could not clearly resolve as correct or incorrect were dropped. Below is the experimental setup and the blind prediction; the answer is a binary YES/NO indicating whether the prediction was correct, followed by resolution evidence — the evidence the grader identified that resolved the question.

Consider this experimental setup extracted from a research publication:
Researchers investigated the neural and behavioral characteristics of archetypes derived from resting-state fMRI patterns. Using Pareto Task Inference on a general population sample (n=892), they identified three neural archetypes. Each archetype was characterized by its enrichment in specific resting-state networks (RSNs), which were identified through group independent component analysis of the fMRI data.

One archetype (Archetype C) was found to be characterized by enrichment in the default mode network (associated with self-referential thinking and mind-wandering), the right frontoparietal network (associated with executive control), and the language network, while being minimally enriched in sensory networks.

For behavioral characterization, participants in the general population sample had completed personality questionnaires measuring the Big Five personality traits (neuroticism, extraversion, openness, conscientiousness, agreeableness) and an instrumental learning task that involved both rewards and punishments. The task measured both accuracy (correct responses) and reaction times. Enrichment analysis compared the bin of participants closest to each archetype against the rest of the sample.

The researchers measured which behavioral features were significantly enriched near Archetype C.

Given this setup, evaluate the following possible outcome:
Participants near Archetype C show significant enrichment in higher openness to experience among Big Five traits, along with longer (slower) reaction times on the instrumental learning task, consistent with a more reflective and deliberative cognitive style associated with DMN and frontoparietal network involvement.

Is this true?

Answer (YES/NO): NO